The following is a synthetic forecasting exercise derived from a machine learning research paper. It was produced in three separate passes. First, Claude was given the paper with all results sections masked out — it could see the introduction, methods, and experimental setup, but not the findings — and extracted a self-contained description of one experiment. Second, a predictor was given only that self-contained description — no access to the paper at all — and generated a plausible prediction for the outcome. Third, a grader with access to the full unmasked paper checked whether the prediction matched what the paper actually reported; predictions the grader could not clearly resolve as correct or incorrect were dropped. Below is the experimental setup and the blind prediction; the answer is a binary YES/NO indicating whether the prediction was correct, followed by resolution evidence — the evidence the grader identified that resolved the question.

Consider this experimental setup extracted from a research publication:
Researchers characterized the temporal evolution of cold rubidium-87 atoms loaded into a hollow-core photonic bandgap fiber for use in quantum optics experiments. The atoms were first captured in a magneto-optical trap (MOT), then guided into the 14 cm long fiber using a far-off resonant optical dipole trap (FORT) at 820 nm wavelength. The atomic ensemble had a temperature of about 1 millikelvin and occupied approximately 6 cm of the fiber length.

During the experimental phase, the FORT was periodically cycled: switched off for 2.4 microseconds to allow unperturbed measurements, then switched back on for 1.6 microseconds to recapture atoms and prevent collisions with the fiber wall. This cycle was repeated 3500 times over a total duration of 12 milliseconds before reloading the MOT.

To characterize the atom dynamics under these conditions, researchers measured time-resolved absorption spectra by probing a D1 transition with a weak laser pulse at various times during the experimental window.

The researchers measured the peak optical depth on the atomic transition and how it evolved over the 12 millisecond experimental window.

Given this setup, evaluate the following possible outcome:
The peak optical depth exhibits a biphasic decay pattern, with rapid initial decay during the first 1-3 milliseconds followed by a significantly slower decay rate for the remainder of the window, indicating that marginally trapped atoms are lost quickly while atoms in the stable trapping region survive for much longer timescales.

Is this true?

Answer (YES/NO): NO